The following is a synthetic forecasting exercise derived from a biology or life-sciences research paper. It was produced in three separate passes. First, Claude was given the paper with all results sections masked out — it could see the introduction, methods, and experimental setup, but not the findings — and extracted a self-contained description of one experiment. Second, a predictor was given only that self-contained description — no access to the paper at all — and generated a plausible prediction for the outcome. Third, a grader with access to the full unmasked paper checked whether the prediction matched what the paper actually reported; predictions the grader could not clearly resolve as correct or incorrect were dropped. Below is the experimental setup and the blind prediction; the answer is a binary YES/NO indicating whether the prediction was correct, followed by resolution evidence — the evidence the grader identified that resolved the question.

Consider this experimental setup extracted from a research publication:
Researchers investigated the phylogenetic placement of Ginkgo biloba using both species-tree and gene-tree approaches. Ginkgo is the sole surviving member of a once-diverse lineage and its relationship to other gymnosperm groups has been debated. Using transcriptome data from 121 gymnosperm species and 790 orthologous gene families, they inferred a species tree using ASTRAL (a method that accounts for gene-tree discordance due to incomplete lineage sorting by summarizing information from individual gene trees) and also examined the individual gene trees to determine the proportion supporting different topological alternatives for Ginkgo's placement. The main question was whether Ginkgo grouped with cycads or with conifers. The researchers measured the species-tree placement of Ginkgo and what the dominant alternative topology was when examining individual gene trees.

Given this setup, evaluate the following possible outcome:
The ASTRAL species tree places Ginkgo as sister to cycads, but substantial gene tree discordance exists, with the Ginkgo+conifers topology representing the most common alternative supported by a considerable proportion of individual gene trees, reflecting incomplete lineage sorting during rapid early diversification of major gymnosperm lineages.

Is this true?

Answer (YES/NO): NO